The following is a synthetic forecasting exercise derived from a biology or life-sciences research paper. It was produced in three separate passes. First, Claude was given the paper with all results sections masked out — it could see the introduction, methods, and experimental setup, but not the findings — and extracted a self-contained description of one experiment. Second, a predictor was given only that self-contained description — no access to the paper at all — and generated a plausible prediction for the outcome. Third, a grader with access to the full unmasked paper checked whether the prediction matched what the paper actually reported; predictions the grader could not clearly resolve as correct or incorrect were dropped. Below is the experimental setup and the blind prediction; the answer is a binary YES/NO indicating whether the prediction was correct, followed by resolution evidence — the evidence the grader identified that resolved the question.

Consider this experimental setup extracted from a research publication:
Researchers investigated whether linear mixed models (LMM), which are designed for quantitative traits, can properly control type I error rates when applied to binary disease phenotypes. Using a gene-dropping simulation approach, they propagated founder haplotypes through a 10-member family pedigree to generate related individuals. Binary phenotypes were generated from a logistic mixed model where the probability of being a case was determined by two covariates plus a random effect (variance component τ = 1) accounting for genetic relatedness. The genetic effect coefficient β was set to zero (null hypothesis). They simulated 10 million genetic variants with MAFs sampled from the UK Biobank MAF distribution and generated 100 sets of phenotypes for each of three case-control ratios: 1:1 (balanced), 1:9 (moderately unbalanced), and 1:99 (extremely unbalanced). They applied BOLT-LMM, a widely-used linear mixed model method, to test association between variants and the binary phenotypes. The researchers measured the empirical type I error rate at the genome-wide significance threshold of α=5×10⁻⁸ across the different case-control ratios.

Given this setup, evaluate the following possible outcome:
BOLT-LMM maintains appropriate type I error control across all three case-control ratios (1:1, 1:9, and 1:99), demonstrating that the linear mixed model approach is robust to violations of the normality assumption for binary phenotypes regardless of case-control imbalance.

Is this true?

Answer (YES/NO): NO